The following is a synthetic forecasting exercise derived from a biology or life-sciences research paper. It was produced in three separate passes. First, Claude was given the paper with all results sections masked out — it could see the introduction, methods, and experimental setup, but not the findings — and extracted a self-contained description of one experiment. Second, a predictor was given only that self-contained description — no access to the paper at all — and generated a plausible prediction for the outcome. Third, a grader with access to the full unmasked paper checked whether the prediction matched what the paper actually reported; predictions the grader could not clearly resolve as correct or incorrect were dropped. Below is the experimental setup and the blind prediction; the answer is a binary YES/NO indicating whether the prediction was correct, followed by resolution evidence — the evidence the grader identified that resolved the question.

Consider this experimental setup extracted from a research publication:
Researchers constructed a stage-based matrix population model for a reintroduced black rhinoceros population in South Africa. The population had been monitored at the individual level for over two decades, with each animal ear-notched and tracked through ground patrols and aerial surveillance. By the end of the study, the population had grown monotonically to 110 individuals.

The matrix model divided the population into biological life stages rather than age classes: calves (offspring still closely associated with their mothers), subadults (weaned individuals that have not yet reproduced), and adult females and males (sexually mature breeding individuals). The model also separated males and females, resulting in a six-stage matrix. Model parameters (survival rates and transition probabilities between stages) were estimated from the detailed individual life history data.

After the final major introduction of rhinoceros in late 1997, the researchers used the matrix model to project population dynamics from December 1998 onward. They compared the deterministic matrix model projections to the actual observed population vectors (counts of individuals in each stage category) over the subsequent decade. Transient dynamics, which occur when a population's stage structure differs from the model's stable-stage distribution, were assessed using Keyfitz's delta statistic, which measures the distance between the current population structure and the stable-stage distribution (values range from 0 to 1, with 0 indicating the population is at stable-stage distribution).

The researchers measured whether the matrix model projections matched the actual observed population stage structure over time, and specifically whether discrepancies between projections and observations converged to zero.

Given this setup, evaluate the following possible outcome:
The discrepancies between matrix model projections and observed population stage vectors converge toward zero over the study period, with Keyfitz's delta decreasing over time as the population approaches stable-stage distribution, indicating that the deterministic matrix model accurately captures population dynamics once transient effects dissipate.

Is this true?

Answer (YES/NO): NO